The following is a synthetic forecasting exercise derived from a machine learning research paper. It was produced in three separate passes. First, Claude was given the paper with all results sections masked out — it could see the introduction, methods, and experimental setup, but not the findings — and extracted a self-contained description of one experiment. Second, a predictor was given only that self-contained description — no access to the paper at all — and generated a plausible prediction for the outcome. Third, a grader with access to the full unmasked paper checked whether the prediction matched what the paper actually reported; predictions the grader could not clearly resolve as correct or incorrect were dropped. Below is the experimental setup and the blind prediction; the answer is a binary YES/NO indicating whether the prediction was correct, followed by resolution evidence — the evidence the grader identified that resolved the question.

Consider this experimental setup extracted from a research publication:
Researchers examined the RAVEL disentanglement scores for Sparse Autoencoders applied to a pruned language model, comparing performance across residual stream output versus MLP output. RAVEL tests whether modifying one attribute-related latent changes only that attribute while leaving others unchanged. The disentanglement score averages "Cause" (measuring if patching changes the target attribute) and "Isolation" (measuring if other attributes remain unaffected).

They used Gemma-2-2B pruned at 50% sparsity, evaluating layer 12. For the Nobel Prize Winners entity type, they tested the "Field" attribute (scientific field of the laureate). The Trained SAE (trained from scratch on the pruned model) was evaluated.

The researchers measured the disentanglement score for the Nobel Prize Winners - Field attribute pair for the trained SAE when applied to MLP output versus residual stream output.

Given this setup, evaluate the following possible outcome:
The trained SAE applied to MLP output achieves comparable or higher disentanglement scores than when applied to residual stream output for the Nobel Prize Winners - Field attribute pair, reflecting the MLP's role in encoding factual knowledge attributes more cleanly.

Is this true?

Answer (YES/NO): NO